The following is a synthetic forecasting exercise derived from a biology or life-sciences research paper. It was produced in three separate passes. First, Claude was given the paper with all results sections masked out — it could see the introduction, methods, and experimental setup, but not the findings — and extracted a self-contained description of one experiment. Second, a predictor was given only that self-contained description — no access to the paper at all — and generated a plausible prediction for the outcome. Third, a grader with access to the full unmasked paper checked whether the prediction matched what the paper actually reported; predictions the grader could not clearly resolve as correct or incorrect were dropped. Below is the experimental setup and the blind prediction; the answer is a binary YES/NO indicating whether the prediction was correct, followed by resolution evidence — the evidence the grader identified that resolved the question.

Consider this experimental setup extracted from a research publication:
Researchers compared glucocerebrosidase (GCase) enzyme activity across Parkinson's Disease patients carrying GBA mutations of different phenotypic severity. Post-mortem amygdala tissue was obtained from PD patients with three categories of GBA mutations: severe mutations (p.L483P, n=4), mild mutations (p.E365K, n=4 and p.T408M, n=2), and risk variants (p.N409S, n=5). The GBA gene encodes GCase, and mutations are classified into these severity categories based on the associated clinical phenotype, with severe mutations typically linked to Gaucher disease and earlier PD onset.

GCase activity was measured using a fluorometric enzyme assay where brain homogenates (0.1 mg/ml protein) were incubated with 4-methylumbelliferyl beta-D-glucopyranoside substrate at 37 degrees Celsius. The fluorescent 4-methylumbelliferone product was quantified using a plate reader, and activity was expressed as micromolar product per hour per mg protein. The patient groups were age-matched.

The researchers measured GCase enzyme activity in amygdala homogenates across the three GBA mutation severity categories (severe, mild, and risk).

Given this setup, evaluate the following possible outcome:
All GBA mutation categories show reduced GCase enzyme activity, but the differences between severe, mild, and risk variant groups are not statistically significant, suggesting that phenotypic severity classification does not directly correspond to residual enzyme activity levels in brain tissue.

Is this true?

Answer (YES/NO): YES